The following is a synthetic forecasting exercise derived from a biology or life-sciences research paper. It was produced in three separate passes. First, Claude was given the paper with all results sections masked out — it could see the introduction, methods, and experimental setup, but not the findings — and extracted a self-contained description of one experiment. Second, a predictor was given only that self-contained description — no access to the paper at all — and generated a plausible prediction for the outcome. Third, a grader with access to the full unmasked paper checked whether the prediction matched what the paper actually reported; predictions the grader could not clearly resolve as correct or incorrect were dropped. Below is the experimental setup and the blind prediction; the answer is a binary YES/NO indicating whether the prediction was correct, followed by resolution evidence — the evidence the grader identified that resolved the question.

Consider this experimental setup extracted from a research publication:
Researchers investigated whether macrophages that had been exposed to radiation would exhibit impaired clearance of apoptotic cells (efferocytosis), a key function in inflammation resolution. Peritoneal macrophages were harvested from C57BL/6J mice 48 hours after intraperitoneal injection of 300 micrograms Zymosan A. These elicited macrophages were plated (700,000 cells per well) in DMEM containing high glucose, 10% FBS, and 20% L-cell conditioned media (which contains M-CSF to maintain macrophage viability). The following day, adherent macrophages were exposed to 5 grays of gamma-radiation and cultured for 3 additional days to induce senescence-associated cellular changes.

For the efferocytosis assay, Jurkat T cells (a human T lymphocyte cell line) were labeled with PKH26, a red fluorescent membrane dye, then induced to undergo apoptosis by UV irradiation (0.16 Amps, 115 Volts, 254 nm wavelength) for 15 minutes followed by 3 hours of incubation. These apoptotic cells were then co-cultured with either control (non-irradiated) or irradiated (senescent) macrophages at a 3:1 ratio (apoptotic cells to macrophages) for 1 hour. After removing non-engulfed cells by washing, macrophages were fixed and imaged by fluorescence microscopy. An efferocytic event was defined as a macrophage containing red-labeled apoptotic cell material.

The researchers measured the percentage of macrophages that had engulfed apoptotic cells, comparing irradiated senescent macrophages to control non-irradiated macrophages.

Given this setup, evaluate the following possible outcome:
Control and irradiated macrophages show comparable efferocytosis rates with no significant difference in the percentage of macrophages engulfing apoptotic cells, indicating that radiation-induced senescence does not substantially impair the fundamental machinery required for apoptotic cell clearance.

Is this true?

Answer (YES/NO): NO